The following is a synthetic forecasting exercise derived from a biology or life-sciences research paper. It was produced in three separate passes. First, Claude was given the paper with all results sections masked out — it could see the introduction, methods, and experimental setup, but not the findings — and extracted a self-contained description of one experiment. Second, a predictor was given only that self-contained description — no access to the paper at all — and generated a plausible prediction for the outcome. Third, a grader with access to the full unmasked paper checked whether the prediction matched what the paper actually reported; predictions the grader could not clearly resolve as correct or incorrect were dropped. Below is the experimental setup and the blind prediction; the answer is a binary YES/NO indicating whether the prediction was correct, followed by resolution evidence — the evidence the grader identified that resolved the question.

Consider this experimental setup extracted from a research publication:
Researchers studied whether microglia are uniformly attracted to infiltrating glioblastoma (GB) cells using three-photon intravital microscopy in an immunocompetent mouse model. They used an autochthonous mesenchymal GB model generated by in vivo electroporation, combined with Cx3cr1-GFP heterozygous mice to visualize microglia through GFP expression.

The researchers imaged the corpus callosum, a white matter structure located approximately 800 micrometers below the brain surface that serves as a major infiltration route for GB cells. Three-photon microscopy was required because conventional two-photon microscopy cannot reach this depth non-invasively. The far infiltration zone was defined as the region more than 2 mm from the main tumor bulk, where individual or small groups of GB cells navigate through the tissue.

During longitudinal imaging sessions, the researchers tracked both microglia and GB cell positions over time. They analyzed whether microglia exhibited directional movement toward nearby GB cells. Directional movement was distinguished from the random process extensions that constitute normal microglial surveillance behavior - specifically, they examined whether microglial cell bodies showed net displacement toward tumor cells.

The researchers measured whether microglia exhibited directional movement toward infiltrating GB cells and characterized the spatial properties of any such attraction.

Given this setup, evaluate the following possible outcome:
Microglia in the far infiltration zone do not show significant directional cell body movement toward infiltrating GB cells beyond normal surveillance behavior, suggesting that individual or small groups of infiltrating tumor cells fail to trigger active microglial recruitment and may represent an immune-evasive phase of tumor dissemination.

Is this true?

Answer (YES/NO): NO